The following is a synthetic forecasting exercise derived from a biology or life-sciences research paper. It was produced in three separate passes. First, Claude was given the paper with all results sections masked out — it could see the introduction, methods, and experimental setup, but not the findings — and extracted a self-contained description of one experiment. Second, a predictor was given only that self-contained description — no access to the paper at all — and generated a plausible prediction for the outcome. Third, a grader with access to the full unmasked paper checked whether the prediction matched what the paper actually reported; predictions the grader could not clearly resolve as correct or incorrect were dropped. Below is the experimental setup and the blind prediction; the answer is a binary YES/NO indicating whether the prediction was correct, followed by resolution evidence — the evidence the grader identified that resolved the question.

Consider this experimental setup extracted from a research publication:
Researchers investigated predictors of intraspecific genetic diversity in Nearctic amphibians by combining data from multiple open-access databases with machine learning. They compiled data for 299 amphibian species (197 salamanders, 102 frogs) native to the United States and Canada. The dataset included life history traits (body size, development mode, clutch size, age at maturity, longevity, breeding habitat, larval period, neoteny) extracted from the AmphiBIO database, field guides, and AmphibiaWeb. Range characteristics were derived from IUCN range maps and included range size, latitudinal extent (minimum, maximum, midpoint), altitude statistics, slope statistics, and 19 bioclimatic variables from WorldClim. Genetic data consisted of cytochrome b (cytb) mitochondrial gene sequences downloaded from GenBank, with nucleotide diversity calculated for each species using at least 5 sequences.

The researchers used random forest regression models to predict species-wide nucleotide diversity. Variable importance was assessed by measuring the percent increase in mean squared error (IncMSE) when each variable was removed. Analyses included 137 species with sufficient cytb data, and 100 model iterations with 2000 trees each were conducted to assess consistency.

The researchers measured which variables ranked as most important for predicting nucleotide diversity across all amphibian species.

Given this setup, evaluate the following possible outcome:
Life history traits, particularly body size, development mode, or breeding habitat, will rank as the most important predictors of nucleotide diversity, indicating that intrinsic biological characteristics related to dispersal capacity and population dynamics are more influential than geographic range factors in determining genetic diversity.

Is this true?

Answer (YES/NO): NO